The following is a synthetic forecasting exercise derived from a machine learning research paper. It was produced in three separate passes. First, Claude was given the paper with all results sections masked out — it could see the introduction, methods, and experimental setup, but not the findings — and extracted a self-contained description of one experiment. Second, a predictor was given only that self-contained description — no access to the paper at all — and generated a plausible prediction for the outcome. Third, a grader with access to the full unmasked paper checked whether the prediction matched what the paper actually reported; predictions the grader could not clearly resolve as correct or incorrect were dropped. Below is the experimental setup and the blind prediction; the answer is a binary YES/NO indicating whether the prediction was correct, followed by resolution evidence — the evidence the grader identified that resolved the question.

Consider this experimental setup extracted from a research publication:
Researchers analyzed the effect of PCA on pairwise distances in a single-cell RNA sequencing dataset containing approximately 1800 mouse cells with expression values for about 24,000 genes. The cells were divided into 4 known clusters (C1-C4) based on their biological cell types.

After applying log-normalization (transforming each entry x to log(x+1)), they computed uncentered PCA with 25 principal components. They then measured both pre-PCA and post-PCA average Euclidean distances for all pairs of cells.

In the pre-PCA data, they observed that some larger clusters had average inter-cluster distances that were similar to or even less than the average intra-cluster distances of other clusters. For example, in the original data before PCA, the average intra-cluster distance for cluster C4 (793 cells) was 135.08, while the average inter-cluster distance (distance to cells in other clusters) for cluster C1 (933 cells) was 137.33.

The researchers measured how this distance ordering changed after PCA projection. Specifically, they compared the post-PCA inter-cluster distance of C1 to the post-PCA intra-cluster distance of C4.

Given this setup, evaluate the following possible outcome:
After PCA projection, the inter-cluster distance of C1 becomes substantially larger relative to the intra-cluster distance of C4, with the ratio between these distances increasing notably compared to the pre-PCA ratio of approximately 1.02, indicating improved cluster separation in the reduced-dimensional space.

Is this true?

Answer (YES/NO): YES